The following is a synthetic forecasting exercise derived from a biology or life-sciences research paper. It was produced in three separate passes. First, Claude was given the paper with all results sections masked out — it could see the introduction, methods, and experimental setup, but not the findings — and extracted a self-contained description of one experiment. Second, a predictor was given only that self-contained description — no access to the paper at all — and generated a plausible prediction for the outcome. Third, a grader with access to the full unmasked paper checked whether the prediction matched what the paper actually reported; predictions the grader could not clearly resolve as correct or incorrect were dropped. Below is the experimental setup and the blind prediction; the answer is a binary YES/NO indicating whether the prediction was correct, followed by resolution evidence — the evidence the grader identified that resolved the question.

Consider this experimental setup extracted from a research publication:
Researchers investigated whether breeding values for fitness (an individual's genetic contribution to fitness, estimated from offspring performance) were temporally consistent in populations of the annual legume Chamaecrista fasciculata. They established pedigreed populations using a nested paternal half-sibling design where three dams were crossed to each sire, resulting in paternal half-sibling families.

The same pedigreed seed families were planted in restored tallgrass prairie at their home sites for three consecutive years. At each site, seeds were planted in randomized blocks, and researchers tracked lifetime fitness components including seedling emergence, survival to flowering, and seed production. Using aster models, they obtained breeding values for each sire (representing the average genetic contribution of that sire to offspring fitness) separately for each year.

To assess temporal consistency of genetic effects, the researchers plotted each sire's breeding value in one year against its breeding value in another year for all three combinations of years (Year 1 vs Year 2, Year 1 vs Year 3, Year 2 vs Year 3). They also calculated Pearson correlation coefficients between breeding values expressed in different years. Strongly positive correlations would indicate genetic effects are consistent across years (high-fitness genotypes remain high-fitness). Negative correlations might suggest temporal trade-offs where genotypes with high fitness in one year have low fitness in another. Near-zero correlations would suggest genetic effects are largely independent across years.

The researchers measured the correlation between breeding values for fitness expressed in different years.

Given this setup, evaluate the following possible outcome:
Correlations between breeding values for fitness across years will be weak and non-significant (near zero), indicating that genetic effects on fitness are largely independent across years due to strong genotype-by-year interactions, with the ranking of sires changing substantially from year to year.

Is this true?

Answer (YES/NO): NO